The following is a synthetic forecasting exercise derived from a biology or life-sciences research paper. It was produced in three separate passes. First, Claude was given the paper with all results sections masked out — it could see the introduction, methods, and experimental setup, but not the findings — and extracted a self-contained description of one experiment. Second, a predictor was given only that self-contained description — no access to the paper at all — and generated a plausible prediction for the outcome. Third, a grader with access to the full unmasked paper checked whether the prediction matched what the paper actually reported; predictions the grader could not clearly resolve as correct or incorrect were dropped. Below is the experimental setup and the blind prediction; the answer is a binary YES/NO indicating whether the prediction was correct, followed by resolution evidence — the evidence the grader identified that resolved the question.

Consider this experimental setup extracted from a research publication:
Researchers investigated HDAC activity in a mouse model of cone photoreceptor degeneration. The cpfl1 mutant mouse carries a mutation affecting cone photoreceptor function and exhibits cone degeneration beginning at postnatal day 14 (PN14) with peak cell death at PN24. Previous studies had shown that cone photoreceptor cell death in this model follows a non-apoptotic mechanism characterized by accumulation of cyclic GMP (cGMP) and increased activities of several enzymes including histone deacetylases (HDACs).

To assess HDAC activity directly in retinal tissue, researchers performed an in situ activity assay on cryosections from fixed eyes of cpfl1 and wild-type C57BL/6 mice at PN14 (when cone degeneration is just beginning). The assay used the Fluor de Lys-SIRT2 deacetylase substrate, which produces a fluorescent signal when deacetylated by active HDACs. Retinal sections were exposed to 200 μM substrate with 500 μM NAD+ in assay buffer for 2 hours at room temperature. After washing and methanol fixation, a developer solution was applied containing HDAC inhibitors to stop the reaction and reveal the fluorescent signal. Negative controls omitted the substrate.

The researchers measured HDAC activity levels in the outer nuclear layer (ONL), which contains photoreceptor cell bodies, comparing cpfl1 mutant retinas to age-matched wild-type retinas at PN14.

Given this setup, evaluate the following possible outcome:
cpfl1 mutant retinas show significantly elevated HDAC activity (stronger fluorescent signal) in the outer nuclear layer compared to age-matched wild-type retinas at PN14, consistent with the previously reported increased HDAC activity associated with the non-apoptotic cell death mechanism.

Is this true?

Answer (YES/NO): YES